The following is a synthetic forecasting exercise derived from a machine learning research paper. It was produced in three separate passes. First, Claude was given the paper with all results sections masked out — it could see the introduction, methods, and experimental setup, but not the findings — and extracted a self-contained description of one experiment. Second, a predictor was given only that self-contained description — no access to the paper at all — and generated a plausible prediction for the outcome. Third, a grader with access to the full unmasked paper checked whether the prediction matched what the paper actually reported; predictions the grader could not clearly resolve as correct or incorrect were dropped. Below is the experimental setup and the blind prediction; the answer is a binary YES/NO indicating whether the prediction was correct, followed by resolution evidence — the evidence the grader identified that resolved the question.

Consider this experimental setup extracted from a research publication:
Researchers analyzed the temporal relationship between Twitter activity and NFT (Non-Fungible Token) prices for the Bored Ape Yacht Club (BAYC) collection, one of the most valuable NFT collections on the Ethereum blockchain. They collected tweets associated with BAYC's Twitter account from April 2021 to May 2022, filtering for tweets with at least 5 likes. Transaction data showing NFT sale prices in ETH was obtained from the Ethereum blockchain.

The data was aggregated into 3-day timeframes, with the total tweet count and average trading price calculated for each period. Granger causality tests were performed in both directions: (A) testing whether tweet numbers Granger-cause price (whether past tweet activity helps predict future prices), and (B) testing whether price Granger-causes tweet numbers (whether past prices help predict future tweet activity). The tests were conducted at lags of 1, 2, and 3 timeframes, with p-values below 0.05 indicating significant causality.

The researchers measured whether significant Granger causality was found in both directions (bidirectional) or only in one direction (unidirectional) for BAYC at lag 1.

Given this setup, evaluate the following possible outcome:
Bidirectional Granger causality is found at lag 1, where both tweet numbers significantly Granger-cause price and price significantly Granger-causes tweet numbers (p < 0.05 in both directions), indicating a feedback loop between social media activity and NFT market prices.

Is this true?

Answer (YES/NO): YES